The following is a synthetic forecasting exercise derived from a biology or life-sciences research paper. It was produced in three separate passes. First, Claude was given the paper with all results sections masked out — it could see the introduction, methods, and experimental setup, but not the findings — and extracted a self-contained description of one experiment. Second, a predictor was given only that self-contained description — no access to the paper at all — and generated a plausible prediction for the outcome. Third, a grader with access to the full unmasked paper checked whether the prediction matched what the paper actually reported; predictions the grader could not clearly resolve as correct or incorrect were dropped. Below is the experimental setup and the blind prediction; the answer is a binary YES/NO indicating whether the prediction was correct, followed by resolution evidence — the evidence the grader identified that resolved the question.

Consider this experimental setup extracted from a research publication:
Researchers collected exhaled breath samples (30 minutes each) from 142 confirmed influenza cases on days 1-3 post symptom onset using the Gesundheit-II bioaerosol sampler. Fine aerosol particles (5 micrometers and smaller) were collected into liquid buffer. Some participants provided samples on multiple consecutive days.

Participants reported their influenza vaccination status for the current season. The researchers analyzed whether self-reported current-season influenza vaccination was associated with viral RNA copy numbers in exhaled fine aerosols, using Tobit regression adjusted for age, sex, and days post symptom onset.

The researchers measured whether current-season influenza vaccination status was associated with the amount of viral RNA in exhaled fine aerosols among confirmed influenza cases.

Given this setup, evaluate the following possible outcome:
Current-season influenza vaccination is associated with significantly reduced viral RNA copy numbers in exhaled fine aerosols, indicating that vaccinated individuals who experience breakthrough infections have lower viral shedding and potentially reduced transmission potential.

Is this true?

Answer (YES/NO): NO